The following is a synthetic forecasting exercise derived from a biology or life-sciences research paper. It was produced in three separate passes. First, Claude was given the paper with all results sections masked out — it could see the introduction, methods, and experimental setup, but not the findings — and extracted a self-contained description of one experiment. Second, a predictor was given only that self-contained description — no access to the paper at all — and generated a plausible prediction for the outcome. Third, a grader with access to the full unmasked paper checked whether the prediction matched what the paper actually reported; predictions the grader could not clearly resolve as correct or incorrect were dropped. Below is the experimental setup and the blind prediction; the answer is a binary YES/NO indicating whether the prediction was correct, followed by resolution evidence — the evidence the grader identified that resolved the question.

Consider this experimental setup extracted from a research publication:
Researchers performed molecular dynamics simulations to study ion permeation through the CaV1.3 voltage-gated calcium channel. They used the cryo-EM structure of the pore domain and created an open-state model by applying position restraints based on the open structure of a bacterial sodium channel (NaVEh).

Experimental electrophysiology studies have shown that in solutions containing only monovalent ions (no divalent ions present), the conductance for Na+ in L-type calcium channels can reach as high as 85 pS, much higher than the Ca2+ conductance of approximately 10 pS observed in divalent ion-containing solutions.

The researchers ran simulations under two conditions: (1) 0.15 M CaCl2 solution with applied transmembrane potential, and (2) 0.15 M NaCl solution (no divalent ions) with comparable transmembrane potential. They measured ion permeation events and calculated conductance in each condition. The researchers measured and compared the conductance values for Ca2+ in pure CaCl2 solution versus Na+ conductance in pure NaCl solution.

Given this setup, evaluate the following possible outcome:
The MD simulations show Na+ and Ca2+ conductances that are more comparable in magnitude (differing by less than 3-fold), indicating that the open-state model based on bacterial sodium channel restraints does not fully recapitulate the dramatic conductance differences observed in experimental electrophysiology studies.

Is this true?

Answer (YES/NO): NO